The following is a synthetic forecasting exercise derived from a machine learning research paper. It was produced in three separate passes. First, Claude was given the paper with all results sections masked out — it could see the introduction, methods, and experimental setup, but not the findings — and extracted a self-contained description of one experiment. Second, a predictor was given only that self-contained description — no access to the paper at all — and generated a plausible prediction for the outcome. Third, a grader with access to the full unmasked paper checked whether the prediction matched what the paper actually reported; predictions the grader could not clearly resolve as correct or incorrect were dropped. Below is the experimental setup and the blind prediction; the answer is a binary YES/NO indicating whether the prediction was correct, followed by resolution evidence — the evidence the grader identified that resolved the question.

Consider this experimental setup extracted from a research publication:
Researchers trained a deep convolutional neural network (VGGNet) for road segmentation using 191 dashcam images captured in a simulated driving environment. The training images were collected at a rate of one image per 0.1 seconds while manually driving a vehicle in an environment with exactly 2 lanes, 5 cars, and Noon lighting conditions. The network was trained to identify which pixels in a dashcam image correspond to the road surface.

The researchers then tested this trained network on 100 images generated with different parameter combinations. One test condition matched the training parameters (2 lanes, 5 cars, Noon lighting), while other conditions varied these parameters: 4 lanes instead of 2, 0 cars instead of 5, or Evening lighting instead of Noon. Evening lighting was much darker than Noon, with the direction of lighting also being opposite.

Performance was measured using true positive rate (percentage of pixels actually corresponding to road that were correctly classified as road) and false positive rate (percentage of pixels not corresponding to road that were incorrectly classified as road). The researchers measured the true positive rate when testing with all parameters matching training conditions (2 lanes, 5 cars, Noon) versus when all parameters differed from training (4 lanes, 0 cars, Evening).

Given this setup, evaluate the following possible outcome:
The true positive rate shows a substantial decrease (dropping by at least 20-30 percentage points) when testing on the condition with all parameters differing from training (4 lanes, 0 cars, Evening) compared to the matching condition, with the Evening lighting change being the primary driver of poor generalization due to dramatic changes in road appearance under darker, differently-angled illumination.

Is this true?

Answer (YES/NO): NO